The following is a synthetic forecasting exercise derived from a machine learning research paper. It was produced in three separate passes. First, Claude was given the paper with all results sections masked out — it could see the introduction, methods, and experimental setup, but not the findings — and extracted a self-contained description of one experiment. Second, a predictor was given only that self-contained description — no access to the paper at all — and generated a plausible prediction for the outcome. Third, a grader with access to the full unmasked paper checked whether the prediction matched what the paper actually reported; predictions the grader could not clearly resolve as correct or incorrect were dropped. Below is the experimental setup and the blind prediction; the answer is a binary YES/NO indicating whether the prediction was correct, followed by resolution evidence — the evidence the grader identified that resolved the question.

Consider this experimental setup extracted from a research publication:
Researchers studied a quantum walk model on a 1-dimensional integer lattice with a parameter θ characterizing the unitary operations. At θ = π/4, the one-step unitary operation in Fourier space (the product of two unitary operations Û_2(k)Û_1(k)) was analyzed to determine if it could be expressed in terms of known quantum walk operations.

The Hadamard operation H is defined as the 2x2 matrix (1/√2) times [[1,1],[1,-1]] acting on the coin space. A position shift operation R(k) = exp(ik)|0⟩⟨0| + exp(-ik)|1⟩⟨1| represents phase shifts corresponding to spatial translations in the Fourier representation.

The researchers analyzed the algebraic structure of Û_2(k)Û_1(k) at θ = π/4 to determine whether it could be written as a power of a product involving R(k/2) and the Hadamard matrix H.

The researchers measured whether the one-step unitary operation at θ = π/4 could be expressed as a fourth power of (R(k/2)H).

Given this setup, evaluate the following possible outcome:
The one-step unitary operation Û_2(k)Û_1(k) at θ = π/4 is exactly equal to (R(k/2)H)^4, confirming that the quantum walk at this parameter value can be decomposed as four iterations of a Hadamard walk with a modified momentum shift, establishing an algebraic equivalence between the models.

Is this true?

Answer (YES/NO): YES